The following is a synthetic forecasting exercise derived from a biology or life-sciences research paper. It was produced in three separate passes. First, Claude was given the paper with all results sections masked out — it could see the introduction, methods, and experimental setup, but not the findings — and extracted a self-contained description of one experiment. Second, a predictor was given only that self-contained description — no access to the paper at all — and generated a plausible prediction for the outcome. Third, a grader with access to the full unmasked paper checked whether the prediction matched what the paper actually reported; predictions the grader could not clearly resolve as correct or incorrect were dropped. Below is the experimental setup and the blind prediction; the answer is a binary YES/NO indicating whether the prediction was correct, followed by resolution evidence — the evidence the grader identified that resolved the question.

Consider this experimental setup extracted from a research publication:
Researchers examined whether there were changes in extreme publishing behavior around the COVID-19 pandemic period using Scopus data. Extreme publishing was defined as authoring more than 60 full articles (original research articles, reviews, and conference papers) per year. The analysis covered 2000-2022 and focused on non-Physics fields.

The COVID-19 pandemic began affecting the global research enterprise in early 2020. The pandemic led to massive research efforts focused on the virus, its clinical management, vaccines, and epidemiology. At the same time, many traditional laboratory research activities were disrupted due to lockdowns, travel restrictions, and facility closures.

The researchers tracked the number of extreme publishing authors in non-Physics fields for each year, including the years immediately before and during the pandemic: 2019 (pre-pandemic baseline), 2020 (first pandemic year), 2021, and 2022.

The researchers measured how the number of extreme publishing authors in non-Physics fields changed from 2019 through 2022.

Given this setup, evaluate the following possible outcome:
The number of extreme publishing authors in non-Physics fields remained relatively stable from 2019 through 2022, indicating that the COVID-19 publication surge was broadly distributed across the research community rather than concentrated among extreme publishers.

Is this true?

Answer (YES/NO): NO